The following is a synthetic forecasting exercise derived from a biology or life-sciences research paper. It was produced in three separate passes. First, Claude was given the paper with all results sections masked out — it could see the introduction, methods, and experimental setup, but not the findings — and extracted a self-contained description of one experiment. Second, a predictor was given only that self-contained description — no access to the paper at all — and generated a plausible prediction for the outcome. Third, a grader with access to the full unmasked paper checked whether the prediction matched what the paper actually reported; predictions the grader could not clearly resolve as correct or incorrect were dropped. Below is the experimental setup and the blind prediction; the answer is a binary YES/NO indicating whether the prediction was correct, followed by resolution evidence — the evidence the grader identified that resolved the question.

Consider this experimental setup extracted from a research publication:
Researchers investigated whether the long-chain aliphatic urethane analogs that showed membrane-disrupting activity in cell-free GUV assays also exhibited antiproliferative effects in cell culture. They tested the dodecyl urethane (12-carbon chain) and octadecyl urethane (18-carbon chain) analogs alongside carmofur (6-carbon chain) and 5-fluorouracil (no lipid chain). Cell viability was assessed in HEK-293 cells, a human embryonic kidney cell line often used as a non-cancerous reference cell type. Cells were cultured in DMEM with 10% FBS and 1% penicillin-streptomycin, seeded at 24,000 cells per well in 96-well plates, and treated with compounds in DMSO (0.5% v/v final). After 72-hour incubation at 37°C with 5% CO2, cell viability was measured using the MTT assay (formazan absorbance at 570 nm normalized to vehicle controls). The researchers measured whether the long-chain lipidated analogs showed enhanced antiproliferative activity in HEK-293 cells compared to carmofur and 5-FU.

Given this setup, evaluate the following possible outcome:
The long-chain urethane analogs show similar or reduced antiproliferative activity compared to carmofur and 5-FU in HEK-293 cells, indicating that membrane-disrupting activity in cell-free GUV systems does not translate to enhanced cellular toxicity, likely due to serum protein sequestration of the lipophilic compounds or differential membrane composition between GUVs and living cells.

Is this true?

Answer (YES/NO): YES